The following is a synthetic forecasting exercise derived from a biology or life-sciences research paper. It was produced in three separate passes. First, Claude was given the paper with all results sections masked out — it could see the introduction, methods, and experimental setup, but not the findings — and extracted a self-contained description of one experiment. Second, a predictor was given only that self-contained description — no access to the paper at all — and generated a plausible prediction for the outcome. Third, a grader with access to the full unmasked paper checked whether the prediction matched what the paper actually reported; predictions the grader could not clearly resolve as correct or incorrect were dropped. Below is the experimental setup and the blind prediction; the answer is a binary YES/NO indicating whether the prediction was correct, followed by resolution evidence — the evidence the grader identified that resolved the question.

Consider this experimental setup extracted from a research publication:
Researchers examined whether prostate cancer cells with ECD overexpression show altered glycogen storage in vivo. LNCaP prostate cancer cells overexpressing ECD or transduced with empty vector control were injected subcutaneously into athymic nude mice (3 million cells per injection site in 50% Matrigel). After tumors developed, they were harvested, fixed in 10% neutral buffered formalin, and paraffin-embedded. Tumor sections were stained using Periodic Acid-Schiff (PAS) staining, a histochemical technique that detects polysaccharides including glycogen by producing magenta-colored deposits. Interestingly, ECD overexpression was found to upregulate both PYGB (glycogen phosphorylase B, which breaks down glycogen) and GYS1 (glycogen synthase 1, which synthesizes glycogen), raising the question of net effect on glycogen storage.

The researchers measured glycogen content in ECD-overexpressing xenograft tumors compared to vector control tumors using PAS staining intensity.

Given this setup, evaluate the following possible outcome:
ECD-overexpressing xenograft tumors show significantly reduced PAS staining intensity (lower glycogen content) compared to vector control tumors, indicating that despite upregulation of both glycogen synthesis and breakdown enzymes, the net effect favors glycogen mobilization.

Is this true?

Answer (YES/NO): NO